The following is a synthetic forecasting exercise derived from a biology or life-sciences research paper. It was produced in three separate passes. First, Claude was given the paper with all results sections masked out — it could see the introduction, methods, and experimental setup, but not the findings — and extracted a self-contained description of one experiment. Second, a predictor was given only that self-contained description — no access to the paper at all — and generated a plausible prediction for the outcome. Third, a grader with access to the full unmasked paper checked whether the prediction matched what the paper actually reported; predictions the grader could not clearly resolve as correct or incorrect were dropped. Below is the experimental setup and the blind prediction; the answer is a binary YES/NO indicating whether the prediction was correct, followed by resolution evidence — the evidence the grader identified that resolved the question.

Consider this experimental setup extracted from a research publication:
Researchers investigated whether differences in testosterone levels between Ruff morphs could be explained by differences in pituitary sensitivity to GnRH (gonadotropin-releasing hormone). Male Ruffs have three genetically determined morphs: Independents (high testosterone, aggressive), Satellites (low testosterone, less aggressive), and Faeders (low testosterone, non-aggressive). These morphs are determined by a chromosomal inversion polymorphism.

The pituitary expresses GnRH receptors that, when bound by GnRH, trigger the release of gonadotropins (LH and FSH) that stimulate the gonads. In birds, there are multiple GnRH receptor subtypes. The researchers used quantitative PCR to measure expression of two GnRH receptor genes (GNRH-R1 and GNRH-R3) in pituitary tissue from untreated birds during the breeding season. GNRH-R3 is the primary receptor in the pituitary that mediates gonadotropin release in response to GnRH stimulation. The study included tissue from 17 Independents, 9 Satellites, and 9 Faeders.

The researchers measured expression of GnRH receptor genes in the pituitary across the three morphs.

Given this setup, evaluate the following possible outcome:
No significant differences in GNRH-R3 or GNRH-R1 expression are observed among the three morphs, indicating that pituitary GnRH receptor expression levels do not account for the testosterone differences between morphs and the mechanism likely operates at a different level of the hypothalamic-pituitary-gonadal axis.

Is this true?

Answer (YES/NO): YES